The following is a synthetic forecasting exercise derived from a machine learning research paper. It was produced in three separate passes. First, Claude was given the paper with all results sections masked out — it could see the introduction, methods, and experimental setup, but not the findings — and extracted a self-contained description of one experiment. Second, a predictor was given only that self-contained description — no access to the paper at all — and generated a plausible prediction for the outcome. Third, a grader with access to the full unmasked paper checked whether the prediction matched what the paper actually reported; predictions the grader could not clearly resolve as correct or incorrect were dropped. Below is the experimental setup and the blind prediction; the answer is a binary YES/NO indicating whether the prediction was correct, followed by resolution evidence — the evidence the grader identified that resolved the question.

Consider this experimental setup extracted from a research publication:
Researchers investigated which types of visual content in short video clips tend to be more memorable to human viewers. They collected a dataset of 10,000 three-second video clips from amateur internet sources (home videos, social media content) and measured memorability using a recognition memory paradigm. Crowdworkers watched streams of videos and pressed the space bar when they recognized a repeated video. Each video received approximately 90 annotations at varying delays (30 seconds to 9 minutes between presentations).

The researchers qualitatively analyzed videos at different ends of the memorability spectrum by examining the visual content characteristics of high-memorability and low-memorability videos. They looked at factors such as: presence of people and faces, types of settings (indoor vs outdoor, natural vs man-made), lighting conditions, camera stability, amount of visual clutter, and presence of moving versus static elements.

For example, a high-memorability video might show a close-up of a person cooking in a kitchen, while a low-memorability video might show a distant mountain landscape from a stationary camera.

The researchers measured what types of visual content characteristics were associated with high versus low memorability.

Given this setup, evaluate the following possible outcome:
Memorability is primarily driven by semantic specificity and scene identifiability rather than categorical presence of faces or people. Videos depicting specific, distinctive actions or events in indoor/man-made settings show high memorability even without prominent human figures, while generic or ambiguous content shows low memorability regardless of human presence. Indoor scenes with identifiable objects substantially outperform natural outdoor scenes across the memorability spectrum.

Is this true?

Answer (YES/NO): NO